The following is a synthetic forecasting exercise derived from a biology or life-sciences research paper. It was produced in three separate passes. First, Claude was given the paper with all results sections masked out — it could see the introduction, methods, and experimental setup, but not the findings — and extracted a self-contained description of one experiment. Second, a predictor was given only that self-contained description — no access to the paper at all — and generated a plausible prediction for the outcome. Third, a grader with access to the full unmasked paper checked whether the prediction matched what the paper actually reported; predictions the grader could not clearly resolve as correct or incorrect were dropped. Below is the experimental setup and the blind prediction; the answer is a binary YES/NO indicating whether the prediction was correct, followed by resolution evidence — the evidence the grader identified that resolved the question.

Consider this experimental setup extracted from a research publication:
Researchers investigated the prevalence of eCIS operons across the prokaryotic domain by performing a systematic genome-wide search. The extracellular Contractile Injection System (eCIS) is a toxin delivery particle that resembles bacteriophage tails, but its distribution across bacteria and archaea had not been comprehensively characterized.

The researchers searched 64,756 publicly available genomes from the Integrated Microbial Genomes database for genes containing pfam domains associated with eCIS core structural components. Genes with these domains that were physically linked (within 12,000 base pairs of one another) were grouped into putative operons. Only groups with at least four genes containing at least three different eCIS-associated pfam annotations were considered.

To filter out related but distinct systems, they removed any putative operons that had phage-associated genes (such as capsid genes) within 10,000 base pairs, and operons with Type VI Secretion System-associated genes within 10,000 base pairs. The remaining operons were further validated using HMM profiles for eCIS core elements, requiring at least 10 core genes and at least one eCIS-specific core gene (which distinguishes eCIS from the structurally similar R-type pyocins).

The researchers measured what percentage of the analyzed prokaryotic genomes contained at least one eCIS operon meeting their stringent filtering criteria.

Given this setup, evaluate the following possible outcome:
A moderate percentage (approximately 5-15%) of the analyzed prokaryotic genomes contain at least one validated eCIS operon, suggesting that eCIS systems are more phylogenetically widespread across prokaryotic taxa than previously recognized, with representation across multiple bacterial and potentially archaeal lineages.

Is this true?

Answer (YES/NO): NO